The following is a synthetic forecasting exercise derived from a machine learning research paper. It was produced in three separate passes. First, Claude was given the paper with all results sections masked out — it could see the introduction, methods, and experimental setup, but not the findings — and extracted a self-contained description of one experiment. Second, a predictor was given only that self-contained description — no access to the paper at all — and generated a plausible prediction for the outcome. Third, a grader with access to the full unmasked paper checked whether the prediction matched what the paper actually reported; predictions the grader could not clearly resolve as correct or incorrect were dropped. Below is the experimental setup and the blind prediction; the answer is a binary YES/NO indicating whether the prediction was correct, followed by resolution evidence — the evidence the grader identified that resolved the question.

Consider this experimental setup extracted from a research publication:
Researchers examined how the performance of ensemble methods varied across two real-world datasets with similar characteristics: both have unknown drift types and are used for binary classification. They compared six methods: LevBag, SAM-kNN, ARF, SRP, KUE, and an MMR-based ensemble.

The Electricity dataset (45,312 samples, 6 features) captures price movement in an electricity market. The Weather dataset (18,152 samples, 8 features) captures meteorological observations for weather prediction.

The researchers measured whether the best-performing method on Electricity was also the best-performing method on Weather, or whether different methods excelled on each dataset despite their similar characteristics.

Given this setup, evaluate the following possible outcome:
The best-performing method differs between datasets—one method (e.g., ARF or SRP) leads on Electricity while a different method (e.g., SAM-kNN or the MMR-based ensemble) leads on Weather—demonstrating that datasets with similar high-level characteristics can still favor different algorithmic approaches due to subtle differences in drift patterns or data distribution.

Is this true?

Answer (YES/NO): YES